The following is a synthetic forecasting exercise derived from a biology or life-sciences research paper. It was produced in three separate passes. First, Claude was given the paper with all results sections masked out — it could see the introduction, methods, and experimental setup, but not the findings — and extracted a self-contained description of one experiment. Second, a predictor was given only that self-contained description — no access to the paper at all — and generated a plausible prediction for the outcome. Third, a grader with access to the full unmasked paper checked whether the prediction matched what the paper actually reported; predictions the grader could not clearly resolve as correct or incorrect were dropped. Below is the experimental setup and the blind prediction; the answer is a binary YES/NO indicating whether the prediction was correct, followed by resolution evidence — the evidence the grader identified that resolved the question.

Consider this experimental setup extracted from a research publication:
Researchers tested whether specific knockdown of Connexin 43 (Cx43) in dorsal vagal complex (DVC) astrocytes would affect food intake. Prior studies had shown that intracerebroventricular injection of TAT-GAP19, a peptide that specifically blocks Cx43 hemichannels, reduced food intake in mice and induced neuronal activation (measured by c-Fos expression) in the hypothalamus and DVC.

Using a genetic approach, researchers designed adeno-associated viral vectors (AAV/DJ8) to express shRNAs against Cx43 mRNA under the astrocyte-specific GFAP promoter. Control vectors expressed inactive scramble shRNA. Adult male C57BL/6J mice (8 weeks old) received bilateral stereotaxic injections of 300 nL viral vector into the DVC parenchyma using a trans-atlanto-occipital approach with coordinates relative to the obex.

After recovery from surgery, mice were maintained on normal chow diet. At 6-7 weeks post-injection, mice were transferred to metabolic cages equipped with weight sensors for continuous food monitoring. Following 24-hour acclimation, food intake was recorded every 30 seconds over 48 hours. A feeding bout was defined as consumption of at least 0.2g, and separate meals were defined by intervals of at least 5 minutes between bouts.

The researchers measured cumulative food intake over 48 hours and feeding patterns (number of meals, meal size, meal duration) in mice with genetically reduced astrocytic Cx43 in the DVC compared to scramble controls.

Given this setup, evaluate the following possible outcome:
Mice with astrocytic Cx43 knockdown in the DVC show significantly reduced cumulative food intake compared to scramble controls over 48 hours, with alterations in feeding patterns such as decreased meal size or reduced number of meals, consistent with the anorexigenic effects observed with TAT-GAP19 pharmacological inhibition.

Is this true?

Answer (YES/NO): NO